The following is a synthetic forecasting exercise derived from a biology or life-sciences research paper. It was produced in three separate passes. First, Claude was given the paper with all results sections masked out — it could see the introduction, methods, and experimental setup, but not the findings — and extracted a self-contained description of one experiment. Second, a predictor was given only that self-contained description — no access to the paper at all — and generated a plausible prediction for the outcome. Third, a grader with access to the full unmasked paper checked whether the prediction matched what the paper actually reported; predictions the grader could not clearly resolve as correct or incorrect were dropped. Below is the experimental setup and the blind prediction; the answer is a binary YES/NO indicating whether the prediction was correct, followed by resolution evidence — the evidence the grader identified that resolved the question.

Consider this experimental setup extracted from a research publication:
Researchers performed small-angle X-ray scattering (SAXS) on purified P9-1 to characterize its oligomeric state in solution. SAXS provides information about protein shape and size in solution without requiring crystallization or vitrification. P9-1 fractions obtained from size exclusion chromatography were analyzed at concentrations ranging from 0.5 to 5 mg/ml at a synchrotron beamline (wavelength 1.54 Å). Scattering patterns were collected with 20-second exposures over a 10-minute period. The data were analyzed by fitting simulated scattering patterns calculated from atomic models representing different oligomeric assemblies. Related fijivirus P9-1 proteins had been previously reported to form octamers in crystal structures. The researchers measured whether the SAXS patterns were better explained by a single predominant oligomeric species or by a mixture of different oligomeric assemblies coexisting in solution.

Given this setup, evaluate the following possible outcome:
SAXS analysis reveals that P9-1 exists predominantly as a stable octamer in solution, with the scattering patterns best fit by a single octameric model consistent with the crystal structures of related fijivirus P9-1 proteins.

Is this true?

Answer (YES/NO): NO